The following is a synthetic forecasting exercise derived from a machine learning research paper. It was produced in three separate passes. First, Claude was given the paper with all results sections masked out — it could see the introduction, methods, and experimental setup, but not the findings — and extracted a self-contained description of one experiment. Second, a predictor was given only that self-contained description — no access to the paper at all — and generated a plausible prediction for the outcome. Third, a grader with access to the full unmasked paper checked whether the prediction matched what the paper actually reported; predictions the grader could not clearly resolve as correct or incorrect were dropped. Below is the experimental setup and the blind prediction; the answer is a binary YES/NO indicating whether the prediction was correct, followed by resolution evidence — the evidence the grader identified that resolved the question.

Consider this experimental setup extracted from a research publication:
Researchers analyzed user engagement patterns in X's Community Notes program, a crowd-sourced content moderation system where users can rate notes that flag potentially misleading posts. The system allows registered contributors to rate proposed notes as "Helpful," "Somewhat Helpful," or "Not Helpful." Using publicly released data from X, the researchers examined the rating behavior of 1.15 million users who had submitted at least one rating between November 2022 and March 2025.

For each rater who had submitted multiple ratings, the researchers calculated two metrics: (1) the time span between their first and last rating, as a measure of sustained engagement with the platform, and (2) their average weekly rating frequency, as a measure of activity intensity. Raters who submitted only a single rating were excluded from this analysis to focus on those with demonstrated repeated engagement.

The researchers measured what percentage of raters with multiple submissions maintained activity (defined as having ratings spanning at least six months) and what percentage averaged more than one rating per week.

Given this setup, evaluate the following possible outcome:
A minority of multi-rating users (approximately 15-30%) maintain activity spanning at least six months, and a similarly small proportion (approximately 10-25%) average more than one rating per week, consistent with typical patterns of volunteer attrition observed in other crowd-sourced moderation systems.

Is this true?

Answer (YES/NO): NO